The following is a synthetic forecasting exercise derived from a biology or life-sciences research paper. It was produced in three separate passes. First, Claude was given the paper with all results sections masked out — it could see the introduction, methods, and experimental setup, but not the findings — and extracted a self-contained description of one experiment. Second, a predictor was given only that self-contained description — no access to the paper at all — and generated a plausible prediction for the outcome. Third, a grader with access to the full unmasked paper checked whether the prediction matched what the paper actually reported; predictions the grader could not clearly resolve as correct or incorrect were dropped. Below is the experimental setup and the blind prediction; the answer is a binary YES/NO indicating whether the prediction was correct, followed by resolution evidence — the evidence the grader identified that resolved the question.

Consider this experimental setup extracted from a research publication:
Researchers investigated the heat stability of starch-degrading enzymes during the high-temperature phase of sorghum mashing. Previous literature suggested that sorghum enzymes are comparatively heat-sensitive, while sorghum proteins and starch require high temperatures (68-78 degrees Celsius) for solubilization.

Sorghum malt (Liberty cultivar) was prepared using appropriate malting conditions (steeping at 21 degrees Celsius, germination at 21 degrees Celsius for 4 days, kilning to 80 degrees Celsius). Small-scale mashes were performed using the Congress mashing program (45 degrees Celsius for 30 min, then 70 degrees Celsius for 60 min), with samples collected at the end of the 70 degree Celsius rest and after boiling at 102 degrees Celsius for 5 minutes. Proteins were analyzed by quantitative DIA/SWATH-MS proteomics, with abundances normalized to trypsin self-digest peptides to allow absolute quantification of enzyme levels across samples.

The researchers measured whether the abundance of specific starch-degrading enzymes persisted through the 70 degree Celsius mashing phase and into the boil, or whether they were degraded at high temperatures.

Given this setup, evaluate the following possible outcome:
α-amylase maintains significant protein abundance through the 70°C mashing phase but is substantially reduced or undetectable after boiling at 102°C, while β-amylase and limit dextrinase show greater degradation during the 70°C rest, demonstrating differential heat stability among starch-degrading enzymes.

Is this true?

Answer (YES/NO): NO